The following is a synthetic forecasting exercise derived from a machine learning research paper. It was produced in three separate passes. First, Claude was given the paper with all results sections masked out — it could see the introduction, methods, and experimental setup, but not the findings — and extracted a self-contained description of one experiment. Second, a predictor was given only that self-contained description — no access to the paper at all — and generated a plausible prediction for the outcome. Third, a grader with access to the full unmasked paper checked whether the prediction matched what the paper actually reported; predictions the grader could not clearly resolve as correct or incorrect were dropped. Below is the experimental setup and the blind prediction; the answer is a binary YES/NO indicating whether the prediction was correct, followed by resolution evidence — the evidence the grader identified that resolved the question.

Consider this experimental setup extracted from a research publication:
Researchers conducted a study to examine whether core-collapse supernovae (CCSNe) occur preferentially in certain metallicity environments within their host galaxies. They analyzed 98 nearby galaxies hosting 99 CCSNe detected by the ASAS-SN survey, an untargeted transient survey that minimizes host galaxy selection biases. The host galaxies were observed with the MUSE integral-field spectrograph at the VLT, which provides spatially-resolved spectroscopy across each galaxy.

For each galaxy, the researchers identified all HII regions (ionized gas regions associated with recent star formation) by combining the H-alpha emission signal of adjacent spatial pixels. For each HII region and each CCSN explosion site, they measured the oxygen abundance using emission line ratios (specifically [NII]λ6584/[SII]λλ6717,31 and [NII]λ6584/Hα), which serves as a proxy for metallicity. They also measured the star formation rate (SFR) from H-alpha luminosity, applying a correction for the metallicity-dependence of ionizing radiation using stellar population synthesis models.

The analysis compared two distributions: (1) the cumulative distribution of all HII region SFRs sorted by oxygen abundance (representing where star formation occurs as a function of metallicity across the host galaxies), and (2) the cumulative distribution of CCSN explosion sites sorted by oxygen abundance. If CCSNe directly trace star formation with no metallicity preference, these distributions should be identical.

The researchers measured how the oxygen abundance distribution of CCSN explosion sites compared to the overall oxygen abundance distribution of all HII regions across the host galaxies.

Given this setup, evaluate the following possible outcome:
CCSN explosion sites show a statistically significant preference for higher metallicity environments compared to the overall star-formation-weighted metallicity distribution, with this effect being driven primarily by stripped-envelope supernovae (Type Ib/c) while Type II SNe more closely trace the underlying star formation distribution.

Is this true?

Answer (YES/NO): NO